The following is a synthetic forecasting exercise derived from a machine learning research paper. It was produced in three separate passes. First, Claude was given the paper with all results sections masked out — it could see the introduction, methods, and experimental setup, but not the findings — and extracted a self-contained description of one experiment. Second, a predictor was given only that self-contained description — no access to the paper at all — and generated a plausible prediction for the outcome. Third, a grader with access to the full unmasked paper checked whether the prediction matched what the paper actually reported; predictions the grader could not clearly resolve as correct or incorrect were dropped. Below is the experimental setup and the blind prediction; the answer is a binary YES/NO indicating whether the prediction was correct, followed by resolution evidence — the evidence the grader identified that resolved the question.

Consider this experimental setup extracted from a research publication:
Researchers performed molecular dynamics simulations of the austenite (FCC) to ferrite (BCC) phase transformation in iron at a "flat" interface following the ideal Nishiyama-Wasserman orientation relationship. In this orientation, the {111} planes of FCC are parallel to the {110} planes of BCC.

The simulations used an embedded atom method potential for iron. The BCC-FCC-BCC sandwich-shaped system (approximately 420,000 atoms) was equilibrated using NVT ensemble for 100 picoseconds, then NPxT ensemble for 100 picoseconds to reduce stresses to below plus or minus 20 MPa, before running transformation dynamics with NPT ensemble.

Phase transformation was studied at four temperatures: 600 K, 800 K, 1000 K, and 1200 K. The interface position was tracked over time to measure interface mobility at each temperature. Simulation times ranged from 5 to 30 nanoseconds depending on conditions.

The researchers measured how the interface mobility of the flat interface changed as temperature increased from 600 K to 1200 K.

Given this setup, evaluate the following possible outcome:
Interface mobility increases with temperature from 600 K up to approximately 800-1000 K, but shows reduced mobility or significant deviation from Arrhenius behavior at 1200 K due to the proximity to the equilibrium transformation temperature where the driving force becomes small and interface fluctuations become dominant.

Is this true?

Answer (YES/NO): NO